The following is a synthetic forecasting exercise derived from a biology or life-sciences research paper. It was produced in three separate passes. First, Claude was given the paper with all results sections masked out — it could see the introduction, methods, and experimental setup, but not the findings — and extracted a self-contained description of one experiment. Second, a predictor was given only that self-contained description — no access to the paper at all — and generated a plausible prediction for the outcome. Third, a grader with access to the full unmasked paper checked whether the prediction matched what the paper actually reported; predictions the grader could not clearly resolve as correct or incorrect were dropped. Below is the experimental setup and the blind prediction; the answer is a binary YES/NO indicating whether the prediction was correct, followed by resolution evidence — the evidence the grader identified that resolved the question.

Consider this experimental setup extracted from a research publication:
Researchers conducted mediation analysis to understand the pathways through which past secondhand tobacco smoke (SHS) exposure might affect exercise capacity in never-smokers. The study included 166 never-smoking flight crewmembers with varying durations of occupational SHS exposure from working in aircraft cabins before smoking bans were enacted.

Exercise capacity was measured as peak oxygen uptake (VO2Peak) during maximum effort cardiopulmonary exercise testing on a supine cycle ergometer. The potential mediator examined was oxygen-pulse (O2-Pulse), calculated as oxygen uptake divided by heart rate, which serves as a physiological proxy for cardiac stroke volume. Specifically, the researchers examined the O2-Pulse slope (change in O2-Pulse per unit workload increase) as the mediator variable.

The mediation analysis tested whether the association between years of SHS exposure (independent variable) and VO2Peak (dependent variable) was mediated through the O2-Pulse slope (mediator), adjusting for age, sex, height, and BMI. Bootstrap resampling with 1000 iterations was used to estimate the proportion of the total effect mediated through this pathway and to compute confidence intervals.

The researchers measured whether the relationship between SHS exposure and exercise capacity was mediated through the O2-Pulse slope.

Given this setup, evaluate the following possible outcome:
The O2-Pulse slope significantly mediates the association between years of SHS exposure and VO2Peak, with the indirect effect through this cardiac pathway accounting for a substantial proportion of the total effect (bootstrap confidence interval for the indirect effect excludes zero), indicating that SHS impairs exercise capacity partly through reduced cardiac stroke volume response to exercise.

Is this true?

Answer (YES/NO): YES